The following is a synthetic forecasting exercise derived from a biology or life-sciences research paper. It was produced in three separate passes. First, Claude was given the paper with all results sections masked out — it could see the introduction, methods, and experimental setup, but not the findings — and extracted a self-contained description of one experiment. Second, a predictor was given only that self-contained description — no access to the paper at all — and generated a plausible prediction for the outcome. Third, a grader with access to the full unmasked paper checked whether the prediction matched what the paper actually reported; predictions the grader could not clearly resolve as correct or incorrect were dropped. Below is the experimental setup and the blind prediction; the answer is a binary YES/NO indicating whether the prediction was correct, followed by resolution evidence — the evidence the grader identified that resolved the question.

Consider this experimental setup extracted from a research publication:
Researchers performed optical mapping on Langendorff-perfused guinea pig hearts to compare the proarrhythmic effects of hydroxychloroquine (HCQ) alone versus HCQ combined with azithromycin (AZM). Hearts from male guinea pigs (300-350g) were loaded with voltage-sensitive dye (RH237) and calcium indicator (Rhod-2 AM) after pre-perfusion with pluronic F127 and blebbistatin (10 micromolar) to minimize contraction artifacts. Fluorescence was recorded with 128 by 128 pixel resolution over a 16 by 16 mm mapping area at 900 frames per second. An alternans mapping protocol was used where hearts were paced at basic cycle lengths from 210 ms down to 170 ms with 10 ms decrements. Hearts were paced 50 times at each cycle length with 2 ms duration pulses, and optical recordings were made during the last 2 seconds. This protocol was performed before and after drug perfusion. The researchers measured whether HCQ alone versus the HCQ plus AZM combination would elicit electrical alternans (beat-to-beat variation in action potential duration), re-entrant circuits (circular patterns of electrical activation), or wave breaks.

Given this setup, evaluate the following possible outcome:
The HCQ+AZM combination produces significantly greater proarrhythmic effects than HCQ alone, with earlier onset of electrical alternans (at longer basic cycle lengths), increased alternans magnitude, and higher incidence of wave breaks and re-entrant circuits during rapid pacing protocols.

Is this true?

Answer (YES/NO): YES